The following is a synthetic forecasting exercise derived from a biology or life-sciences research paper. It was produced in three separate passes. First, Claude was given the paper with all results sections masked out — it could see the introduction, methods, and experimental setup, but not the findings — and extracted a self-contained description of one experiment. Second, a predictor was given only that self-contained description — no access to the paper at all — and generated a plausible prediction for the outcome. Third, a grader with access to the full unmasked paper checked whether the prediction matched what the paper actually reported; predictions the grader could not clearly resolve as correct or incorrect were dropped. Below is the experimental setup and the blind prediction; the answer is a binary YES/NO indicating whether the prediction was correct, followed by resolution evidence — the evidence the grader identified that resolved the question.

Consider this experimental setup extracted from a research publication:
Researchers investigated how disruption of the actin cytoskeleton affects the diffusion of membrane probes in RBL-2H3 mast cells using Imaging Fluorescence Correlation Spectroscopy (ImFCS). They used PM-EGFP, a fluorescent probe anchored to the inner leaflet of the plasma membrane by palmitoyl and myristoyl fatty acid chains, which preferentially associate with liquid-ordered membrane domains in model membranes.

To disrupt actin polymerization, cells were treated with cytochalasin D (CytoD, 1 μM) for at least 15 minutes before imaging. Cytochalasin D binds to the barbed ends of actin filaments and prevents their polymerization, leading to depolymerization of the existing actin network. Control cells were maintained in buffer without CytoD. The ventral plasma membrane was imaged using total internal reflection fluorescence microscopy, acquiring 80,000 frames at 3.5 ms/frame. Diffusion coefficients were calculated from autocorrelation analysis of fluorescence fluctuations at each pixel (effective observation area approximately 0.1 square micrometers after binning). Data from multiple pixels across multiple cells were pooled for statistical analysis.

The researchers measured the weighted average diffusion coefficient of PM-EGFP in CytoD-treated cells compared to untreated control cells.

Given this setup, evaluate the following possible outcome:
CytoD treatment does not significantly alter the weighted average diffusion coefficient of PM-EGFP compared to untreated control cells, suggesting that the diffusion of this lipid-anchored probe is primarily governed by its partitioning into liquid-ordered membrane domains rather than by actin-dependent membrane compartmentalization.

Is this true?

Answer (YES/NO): NO